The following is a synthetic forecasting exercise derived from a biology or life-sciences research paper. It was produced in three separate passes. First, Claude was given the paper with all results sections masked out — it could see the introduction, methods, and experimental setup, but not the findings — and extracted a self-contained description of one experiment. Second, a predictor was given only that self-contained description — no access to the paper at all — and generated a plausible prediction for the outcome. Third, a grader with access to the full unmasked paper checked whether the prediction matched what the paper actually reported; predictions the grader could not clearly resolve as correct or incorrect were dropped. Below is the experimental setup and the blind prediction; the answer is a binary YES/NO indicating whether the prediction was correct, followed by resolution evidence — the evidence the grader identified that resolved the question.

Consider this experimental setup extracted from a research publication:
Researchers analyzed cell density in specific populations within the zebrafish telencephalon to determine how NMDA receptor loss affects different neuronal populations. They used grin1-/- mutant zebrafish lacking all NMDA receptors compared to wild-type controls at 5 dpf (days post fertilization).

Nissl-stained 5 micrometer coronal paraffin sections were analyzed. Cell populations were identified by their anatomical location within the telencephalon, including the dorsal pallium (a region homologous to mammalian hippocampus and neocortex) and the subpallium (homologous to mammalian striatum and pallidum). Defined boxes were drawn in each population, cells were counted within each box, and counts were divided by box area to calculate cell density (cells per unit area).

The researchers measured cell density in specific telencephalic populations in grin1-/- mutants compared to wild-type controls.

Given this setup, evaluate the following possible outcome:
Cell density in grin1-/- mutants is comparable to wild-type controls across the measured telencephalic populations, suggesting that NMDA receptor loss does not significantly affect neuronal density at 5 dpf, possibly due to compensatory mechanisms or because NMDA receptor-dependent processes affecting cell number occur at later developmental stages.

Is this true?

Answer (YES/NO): NO